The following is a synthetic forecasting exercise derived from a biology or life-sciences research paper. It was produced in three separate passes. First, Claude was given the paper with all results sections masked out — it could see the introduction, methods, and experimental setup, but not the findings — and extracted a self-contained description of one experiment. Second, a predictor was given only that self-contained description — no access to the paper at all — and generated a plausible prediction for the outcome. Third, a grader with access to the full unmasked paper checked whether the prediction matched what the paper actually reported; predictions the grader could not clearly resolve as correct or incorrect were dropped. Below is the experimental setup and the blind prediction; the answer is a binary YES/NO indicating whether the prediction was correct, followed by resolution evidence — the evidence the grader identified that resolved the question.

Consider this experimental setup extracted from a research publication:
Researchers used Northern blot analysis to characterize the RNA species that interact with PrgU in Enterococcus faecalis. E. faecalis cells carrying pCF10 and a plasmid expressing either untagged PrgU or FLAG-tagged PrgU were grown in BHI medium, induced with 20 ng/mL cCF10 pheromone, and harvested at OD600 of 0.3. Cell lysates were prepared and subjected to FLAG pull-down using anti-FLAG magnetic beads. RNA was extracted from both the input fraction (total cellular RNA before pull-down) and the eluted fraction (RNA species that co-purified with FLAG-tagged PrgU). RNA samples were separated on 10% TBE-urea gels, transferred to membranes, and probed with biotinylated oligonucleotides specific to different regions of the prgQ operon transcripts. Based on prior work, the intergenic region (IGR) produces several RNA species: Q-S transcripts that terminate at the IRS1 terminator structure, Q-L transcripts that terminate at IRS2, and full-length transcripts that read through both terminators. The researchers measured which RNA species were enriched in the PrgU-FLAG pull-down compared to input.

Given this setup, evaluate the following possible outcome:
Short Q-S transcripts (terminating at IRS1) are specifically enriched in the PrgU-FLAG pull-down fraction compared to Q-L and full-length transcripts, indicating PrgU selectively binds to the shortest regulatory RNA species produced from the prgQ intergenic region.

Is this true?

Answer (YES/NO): NO